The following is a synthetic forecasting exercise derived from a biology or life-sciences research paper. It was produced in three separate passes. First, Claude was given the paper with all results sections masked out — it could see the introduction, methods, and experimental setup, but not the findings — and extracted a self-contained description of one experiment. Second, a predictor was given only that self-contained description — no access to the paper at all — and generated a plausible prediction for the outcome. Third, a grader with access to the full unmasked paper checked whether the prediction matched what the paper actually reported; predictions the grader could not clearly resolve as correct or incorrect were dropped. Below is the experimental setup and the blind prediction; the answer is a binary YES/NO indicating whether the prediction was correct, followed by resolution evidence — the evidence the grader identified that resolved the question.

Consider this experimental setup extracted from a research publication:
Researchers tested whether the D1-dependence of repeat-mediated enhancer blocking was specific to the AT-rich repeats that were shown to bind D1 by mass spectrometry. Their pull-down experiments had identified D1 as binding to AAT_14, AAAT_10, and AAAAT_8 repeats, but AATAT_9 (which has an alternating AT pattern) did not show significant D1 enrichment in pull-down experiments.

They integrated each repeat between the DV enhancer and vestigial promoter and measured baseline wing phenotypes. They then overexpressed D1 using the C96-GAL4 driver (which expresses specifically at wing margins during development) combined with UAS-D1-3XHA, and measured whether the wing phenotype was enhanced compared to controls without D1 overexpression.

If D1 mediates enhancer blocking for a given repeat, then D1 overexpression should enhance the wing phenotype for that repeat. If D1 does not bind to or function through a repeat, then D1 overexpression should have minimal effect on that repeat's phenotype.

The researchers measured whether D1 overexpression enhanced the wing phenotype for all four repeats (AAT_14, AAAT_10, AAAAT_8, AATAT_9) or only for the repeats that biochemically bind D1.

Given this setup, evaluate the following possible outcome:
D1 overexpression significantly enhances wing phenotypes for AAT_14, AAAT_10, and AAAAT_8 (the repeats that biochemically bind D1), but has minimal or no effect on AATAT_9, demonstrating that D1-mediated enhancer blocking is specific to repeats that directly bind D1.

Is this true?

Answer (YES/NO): NO